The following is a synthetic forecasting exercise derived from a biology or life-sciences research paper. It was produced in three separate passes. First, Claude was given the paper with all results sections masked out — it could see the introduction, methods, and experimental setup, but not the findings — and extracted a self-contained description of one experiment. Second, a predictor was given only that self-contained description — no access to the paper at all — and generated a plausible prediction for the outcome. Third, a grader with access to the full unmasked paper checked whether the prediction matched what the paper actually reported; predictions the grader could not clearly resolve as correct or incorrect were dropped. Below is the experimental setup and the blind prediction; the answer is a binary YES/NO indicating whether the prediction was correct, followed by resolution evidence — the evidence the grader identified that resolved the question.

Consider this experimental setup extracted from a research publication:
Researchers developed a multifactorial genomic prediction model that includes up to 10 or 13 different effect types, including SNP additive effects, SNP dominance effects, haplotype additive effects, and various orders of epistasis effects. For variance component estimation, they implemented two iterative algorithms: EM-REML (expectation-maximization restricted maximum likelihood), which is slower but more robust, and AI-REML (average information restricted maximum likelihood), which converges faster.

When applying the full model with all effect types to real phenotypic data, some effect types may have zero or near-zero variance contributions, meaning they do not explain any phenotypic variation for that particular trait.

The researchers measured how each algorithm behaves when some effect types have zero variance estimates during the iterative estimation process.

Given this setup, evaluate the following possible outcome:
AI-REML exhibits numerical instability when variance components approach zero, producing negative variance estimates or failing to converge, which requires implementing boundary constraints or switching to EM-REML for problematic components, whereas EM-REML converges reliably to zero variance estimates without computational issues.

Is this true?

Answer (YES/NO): NO